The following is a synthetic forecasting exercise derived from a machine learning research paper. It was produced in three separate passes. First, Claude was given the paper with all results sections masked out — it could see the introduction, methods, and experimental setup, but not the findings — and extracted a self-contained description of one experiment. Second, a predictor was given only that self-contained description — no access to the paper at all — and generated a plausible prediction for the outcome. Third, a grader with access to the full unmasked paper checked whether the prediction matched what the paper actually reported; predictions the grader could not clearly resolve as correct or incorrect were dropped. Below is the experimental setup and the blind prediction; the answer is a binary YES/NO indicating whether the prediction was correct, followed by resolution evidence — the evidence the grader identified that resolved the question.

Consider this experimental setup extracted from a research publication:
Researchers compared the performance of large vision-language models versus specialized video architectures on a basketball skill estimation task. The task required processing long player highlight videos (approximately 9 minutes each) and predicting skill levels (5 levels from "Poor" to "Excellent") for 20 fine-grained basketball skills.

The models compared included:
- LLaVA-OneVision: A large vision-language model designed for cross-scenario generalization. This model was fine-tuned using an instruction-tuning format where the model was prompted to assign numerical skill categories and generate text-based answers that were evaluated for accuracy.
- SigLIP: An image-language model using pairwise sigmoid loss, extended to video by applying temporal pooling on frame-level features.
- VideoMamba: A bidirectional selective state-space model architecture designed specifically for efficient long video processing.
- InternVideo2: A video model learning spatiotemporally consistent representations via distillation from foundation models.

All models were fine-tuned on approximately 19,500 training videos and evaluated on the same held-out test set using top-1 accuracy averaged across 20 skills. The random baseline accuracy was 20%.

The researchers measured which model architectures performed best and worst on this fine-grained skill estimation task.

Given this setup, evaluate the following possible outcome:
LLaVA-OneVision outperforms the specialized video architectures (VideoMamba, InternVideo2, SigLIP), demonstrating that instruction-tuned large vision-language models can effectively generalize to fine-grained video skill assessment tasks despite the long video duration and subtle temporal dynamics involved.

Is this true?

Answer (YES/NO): NO